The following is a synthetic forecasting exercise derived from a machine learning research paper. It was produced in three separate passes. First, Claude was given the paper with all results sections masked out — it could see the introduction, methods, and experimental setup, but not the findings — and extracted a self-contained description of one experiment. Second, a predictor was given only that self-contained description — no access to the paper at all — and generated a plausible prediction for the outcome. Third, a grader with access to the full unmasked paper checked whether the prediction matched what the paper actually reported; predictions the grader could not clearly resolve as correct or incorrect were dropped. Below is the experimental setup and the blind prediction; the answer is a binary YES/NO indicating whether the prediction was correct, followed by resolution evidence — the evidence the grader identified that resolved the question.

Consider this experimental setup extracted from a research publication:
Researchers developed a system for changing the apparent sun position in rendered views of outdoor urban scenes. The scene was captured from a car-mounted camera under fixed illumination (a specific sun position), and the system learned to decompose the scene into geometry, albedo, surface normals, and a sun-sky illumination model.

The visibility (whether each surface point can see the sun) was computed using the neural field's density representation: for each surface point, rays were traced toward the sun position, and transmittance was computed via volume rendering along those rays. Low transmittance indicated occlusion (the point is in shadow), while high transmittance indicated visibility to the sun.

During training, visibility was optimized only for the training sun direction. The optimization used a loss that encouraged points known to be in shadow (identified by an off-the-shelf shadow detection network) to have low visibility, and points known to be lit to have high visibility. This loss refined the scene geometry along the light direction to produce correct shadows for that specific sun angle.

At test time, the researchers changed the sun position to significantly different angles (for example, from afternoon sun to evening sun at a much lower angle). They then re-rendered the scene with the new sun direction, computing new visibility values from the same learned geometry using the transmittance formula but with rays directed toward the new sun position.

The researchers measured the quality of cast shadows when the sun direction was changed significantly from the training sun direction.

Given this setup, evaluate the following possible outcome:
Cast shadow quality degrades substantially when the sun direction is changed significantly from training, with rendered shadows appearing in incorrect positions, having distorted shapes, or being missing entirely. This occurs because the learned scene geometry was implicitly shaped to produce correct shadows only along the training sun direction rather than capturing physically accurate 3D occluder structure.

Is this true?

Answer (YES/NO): YES